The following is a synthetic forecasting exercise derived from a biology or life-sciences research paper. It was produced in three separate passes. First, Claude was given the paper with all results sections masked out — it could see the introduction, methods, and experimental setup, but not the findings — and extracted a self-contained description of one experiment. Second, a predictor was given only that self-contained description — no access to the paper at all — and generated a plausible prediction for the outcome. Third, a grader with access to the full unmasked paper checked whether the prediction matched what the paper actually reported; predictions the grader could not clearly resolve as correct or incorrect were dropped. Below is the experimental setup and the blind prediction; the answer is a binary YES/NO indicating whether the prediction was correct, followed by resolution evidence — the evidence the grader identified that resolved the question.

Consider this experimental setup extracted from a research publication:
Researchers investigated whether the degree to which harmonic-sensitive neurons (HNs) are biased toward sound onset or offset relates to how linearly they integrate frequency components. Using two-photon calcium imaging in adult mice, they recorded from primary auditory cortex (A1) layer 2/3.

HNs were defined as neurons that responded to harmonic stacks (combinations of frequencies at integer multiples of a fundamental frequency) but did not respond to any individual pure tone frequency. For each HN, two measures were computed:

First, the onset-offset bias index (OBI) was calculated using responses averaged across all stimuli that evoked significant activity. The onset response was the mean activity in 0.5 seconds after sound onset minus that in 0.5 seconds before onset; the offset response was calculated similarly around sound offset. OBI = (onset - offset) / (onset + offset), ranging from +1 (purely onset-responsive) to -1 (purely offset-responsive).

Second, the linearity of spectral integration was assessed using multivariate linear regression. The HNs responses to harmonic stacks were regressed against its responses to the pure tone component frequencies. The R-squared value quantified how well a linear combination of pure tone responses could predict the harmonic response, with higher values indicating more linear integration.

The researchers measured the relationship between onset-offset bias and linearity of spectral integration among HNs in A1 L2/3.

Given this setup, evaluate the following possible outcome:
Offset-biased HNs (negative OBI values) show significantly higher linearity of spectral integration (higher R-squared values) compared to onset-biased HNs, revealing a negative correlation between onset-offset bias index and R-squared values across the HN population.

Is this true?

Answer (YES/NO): NO